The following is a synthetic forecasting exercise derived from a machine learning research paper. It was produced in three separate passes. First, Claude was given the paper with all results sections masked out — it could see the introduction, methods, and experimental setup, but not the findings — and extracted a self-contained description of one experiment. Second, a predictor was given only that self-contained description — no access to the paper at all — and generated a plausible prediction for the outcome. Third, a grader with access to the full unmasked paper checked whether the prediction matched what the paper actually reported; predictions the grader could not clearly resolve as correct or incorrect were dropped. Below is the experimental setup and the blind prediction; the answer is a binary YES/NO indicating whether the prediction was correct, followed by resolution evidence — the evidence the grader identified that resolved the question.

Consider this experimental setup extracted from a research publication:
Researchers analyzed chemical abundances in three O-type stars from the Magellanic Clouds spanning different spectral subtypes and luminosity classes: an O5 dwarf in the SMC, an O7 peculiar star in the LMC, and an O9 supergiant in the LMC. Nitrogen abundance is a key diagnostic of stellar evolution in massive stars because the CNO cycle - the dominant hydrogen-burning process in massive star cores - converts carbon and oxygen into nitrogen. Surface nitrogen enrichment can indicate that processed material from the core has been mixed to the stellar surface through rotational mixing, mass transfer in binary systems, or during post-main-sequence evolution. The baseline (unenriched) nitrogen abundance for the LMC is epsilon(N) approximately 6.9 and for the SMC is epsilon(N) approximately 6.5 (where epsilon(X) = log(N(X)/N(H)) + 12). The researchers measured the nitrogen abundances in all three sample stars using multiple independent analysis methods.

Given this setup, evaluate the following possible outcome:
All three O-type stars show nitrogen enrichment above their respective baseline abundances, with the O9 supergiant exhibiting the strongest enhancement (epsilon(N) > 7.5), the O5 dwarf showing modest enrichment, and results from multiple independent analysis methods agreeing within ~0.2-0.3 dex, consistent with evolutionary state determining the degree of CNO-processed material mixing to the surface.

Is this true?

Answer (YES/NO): NO